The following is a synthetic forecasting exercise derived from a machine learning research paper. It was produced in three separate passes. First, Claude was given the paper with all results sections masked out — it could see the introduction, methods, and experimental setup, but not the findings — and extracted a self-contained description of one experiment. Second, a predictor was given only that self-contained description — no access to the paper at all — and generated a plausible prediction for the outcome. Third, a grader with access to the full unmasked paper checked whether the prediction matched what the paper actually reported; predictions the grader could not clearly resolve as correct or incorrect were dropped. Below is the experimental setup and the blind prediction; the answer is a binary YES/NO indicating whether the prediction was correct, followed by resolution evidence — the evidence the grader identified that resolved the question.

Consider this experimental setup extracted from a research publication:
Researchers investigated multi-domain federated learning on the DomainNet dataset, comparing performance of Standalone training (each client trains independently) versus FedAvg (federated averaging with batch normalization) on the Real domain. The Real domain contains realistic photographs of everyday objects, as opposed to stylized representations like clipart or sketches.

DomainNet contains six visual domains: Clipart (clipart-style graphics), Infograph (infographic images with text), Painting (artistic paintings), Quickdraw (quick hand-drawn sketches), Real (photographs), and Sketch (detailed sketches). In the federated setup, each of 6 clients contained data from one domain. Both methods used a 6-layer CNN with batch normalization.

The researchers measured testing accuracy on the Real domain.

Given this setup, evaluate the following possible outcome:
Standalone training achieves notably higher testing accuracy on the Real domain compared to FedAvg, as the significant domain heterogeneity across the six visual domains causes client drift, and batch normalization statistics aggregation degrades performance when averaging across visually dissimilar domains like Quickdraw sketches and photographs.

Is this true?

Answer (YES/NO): YES